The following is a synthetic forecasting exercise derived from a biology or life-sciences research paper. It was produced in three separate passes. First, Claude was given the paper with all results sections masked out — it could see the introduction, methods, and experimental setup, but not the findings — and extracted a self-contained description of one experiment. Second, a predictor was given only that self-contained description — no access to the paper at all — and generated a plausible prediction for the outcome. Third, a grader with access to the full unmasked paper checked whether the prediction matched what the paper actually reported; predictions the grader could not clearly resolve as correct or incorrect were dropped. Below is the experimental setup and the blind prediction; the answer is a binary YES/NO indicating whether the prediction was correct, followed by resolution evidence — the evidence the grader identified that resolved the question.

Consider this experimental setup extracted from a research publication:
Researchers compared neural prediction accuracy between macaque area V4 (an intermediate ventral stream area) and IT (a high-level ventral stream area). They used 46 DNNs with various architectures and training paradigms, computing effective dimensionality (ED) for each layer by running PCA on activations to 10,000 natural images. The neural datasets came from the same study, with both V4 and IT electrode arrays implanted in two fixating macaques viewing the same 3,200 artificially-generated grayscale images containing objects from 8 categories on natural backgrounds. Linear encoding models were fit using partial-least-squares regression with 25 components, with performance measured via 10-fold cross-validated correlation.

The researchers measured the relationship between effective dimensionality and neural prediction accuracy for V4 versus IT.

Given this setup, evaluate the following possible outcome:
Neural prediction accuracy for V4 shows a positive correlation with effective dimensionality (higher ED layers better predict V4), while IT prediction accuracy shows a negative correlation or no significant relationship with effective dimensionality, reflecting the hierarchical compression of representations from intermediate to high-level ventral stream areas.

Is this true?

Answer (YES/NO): NO